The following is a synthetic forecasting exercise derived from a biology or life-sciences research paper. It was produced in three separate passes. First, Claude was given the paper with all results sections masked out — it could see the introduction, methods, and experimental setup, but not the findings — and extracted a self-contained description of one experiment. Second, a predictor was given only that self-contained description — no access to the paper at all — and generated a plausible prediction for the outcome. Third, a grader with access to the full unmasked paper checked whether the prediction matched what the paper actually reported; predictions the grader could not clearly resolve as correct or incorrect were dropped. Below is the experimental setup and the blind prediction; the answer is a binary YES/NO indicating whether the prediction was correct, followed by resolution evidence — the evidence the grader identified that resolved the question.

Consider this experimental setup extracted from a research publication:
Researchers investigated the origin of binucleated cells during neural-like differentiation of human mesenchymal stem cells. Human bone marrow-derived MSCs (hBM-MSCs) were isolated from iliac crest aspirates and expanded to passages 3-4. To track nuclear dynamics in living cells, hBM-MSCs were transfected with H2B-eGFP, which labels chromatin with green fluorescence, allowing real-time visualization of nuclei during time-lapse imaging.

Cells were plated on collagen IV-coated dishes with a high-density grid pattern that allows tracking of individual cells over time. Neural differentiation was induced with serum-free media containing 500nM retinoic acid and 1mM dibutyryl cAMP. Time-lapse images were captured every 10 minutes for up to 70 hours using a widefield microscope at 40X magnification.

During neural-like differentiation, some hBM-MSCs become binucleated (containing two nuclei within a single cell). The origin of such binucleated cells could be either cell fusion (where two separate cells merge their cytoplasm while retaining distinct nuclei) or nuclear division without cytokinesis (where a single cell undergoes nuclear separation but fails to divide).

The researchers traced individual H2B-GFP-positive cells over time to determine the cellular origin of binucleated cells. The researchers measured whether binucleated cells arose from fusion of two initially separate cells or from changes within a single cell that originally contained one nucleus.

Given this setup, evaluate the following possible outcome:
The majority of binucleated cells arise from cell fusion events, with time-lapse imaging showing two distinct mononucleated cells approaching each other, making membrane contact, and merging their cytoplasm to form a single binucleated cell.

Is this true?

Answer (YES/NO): NO